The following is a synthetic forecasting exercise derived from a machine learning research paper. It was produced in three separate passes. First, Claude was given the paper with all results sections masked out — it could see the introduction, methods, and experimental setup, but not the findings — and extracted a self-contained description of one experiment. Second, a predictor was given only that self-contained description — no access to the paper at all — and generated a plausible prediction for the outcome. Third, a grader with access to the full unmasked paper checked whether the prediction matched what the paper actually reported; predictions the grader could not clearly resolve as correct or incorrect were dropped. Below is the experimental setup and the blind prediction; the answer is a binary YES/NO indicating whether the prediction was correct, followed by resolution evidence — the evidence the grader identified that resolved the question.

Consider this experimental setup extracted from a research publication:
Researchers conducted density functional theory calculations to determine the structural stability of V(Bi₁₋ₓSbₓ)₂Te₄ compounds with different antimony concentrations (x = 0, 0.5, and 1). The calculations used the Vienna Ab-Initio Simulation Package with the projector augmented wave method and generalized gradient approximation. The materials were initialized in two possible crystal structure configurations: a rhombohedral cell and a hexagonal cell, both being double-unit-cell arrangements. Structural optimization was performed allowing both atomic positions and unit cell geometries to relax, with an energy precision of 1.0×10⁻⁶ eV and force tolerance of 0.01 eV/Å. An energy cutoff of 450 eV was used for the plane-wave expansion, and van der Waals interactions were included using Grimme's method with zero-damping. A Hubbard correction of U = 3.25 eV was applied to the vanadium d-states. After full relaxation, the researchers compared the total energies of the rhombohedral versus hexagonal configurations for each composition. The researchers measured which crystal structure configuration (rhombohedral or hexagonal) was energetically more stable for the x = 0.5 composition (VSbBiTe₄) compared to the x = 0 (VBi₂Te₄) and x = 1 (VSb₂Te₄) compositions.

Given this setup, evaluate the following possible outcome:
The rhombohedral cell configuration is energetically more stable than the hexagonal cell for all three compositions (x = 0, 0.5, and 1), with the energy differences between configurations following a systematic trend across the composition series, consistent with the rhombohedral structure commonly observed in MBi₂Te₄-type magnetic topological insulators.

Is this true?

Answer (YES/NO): NO